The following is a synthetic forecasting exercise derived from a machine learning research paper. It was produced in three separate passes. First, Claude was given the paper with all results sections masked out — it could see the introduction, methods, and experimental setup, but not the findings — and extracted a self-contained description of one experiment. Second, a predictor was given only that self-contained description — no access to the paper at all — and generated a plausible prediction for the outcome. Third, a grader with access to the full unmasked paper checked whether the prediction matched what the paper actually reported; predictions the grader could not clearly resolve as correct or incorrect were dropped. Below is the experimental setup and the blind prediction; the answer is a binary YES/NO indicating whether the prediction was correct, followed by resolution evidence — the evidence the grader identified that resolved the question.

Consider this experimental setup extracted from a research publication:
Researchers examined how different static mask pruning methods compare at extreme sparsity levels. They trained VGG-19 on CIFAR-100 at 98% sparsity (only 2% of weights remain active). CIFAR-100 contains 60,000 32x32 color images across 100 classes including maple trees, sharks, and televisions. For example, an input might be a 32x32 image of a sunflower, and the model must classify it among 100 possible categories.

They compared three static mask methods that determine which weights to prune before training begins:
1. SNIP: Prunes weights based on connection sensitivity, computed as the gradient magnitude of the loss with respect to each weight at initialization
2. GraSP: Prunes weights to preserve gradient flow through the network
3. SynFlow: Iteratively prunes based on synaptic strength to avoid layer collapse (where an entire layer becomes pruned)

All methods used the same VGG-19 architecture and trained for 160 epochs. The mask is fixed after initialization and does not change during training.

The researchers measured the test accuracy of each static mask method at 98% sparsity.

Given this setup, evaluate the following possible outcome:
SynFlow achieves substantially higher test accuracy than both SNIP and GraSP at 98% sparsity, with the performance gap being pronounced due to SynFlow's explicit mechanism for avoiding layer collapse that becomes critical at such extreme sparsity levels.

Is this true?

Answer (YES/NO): NO